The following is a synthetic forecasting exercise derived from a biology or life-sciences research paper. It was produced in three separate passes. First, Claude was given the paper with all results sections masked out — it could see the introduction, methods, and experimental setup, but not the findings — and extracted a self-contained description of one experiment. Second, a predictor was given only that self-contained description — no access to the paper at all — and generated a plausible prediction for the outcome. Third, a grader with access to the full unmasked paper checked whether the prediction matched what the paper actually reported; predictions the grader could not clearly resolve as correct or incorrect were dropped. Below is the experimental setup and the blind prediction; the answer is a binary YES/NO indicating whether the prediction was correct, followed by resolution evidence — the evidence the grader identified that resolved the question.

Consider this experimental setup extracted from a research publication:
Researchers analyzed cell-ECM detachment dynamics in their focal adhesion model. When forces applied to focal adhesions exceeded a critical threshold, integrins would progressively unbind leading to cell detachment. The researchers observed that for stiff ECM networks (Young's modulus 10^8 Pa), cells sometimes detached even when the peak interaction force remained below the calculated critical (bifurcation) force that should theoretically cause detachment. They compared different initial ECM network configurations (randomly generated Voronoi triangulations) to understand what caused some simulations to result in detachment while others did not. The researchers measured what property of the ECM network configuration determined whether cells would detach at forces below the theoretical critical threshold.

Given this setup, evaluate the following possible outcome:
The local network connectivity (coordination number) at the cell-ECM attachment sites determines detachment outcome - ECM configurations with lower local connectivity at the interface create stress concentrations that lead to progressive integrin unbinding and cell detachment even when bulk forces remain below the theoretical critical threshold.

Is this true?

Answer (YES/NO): NO